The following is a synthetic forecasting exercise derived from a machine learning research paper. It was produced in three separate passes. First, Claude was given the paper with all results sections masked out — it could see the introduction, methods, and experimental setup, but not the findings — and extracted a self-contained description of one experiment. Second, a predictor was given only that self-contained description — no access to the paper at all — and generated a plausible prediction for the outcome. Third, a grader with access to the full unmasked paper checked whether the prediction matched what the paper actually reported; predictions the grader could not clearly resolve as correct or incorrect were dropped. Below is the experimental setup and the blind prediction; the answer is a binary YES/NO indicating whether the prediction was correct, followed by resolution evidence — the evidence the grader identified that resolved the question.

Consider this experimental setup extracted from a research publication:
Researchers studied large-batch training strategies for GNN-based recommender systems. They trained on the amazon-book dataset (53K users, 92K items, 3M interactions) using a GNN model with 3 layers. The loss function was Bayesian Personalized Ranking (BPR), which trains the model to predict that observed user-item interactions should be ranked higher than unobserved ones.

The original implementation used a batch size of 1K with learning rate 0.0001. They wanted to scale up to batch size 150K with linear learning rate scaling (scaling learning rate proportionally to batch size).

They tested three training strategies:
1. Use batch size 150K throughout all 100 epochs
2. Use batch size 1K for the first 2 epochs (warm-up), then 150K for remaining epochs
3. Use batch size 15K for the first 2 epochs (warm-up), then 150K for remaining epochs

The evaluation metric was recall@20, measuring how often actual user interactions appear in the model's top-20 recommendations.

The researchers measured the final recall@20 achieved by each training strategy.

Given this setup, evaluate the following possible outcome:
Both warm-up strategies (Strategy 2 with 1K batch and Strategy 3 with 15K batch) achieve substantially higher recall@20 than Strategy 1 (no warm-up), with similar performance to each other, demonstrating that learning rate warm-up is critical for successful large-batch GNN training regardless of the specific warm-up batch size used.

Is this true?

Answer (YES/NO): NO